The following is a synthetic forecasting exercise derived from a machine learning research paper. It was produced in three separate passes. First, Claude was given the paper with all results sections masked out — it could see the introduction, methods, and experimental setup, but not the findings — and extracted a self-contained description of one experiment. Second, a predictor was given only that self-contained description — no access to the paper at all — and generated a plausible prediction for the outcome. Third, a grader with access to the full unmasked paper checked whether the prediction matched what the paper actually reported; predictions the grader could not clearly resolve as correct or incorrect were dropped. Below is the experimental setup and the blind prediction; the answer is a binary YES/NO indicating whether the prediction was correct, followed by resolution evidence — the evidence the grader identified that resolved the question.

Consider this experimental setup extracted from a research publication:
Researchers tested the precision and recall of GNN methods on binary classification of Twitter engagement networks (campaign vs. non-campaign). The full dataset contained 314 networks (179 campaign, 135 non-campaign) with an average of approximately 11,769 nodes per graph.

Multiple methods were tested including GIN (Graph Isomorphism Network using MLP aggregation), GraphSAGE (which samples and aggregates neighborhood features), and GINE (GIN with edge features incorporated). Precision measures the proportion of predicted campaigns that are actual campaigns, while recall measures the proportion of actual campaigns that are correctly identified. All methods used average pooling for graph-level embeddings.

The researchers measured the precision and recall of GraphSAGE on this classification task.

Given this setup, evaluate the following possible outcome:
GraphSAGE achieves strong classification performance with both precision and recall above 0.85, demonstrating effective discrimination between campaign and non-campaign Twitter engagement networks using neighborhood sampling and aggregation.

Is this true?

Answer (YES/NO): NO